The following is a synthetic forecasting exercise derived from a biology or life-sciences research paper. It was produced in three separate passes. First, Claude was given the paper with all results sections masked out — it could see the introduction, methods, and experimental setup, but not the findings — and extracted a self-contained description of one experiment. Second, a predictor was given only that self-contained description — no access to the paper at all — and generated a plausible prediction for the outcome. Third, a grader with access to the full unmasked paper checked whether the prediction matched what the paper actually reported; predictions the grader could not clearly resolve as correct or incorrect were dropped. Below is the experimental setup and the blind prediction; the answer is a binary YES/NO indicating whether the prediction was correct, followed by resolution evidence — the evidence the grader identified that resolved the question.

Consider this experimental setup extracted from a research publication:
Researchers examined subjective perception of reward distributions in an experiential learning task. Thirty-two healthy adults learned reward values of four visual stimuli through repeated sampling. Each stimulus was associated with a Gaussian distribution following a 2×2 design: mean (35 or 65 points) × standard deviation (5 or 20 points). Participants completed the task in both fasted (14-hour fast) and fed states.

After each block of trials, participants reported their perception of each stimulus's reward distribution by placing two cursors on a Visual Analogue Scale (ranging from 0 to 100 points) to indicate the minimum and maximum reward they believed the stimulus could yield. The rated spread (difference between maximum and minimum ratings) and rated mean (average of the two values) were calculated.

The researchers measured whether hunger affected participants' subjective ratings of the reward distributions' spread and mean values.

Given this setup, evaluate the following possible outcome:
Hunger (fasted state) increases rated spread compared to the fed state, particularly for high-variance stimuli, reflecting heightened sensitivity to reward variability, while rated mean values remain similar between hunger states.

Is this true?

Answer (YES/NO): NO